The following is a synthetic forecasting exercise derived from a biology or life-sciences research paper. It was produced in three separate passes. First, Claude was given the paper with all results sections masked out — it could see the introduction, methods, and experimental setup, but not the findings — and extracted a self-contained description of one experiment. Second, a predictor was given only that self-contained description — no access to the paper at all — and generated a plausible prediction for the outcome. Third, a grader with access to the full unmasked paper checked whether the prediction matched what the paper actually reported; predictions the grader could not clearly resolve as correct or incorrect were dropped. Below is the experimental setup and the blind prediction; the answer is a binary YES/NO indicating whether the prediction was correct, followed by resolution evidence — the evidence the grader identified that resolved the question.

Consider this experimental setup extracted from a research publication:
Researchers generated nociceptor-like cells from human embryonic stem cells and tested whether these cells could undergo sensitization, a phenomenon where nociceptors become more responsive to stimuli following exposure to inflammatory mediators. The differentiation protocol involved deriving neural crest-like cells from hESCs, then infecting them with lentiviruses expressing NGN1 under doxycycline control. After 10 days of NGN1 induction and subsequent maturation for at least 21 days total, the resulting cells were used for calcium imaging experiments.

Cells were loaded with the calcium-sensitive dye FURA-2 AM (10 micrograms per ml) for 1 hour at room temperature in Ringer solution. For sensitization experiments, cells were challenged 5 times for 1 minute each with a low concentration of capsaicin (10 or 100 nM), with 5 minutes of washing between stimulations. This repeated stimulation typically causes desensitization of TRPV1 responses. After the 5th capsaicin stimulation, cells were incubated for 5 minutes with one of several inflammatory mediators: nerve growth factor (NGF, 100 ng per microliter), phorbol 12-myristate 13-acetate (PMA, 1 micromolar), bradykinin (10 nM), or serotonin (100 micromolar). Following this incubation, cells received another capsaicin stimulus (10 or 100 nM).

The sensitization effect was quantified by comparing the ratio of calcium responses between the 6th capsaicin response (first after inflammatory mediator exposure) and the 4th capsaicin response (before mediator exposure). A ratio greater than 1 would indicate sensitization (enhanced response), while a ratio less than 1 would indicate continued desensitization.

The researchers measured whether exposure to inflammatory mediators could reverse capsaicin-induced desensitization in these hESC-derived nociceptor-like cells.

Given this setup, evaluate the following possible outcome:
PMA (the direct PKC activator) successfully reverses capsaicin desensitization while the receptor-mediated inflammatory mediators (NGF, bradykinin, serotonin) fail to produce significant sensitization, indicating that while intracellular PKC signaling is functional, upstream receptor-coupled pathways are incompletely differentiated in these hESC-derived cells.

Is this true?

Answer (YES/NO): NO